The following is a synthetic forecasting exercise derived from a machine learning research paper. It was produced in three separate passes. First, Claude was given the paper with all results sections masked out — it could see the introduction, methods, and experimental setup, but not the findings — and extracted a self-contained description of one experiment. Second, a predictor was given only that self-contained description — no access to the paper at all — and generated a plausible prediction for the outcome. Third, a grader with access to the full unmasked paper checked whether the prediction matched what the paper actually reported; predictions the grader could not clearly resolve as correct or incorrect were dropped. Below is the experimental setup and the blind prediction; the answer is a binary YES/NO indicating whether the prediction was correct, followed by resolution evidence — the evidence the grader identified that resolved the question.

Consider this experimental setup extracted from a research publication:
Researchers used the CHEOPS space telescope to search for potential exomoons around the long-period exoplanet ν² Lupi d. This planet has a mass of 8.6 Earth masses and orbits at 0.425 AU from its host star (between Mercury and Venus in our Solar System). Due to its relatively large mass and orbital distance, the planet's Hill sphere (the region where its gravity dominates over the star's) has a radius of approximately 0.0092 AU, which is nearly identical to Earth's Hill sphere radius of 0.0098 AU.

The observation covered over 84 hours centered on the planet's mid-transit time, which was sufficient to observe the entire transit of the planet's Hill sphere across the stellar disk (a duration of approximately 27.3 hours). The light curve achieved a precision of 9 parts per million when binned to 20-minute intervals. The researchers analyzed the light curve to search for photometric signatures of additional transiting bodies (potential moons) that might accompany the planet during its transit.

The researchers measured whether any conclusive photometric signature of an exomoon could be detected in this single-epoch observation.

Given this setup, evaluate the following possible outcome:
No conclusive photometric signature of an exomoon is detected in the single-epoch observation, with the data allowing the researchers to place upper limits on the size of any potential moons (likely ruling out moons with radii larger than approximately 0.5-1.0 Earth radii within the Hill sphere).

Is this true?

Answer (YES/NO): YES